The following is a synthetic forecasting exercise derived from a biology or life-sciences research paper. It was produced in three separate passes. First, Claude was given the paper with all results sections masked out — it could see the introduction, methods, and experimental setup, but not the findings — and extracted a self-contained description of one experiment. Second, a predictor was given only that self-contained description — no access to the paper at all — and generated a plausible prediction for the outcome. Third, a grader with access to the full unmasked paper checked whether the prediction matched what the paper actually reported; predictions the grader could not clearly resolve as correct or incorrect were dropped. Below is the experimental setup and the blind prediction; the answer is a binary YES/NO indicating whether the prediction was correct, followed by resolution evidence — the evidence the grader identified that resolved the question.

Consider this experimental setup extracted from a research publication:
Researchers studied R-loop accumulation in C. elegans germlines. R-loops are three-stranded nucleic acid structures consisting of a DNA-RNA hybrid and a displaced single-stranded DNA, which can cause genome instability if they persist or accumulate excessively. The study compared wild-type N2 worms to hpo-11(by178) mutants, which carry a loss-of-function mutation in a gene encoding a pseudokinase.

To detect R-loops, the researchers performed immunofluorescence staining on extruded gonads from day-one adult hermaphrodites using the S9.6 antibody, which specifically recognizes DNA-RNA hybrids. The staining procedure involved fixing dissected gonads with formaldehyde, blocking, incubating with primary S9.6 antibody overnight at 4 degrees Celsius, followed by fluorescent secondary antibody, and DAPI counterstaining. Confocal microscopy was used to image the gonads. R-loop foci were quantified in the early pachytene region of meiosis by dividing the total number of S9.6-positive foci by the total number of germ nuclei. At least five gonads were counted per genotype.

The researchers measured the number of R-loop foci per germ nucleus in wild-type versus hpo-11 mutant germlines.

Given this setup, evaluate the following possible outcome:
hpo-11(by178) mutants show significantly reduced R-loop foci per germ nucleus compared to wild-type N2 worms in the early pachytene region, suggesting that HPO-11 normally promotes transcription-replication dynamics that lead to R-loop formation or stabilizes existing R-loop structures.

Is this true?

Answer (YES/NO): NO